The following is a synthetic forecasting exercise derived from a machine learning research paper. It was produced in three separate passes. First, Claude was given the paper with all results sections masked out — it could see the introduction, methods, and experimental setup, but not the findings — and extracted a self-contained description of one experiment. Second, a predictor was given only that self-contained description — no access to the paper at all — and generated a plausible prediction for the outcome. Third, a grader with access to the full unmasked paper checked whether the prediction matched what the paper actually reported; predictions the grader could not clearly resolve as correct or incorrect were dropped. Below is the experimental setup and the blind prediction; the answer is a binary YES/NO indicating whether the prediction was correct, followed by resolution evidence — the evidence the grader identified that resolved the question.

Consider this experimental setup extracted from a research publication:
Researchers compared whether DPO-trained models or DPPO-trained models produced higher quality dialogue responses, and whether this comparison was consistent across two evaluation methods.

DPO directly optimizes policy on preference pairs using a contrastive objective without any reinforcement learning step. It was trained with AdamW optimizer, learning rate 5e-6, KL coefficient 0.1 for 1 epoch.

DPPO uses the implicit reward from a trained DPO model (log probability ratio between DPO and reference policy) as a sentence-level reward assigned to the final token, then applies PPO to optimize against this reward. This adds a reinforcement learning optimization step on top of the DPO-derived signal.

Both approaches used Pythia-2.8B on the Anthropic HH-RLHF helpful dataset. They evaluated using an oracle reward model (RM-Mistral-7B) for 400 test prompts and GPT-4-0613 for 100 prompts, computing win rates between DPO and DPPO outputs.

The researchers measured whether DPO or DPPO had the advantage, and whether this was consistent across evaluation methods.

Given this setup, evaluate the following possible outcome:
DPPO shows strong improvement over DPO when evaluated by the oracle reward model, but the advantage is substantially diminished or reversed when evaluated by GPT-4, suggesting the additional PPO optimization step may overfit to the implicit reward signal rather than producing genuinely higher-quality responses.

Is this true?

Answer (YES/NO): NO